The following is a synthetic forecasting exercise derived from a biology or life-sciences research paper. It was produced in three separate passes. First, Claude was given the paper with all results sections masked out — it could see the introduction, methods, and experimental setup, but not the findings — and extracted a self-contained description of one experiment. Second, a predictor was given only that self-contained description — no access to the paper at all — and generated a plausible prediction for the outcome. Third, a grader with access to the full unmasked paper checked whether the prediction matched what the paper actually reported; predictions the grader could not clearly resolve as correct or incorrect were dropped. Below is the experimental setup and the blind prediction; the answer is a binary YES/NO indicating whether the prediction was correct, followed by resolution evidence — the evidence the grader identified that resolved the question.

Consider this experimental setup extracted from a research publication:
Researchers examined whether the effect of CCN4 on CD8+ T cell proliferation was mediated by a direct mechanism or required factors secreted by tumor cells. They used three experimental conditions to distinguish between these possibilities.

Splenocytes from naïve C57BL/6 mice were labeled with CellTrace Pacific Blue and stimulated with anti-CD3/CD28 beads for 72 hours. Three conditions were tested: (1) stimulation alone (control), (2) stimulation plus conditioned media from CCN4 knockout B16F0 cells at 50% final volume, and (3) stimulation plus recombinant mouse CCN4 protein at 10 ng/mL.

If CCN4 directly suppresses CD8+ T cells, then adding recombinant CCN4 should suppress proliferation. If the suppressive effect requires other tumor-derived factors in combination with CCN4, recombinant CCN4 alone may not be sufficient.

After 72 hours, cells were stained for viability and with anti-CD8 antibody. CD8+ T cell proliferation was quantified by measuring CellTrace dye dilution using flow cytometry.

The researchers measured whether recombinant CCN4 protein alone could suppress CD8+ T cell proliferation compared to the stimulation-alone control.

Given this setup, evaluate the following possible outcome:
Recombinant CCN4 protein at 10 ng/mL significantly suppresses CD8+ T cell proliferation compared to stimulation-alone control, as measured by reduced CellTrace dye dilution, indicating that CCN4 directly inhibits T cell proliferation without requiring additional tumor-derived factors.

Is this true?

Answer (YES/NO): NO